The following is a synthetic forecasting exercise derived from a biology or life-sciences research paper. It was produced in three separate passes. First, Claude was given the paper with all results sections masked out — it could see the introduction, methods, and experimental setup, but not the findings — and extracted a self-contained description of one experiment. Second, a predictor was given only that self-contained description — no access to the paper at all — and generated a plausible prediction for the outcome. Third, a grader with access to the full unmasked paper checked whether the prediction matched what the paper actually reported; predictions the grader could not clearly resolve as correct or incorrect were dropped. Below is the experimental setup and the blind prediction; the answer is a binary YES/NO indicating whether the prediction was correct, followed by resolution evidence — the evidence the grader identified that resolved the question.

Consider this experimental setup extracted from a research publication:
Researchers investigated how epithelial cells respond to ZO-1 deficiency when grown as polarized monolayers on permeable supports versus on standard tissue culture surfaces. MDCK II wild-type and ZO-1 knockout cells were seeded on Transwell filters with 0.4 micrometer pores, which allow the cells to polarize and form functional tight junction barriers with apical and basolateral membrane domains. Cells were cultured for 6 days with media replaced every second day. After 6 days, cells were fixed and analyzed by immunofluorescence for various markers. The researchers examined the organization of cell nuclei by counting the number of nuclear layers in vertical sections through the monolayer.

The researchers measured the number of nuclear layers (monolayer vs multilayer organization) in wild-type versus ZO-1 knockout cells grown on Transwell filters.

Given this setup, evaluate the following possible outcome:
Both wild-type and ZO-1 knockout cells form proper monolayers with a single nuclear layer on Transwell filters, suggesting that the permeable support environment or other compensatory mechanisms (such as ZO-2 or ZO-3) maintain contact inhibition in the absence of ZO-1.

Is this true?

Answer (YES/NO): NO